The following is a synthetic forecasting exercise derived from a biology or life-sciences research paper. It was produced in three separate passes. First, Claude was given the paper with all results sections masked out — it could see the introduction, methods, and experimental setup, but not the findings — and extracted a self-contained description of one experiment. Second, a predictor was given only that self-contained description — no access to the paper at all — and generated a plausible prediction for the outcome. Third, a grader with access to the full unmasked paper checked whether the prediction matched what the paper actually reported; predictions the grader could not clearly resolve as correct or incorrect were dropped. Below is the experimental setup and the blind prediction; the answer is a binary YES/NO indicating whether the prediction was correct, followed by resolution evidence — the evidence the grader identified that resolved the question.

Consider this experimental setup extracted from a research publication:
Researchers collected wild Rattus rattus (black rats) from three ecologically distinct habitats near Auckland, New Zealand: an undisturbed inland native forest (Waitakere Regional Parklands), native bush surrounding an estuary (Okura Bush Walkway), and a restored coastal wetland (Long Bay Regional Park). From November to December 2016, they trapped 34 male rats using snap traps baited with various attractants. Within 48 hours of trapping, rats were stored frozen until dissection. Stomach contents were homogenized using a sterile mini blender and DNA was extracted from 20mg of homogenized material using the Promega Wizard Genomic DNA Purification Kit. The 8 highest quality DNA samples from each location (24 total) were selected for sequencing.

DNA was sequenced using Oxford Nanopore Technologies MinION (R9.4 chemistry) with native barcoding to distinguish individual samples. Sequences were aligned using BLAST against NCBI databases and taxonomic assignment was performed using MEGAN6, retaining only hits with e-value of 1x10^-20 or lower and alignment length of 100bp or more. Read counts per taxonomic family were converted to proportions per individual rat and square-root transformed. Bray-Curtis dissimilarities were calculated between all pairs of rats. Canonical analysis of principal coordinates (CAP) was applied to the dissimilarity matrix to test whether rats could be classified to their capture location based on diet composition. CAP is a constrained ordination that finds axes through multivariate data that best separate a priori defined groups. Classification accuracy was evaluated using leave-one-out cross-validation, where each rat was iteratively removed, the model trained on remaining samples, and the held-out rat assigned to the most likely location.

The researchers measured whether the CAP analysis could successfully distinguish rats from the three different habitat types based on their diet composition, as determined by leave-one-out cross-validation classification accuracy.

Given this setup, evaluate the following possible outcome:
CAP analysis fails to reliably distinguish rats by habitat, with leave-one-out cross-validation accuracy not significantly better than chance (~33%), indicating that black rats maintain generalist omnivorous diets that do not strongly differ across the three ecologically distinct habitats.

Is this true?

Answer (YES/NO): NO